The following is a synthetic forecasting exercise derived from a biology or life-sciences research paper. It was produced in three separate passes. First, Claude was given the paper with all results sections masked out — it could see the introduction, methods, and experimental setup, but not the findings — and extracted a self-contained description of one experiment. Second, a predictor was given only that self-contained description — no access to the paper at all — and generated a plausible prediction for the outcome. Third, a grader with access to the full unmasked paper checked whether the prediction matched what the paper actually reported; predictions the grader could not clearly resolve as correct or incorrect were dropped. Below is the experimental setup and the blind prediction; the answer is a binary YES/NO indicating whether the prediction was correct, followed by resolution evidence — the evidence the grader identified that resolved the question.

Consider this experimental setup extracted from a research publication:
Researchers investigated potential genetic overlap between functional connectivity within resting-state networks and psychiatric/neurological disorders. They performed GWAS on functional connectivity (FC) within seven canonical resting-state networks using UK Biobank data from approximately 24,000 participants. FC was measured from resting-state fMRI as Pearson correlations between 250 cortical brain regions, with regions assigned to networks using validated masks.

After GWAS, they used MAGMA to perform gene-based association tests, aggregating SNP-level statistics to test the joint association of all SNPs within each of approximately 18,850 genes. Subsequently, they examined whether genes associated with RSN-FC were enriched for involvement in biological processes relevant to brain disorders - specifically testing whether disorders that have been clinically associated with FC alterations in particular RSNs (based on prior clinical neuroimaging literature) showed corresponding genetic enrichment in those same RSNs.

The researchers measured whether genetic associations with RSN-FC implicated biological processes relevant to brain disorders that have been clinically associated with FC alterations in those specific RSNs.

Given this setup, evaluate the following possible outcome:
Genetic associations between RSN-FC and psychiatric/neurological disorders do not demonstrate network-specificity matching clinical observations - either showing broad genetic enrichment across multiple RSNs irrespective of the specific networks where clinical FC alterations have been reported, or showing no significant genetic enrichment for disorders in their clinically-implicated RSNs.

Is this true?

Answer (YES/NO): NO